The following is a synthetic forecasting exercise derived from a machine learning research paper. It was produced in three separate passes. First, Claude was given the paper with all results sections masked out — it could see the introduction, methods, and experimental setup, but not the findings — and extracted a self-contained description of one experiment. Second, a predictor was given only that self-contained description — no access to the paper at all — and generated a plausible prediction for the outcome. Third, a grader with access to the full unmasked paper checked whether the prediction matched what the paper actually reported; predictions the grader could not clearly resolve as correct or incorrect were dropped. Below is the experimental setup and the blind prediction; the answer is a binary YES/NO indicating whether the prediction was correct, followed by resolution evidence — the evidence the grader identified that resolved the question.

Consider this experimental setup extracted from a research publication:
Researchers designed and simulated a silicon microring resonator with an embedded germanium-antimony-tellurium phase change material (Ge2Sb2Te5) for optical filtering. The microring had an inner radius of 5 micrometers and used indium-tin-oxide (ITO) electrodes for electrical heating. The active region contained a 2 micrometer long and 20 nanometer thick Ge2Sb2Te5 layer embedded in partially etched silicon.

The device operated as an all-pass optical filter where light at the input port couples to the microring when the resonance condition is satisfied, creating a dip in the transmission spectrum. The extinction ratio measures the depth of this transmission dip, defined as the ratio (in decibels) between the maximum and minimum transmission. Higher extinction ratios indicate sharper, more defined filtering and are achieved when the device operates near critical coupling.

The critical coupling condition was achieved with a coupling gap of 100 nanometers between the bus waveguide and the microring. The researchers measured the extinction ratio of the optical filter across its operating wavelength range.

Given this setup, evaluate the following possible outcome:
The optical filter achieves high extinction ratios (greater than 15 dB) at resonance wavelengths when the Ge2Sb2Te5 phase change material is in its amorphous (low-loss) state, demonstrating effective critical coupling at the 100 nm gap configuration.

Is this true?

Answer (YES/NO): YES